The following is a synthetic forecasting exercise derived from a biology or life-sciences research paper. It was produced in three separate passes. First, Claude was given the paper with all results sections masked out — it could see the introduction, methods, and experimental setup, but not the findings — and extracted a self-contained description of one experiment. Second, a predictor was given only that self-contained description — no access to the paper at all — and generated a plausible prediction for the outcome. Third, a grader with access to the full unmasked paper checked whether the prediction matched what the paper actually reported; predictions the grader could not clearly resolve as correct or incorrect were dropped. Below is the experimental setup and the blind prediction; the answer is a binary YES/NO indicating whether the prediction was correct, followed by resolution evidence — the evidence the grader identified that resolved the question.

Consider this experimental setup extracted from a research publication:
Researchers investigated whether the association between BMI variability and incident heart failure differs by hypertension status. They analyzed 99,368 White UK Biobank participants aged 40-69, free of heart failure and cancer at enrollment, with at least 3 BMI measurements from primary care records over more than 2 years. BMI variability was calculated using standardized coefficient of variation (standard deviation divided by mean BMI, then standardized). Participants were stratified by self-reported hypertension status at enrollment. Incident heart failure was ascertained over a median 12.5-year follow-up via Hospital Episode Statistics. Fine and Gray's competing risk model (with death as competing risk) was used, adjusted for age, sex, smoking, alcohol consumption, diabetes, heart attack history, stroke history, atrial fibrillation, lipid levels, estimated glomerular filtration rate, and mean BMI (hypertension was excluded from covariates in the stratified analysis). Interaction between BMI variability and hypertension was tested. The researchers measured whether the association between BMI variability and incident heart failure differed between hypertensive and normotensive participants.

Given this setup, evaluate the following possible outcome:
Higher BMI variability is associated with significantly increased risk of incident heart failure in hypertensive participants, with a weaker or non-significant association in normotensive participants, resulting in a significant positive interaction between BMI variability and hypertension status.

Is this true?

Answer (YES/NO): NO